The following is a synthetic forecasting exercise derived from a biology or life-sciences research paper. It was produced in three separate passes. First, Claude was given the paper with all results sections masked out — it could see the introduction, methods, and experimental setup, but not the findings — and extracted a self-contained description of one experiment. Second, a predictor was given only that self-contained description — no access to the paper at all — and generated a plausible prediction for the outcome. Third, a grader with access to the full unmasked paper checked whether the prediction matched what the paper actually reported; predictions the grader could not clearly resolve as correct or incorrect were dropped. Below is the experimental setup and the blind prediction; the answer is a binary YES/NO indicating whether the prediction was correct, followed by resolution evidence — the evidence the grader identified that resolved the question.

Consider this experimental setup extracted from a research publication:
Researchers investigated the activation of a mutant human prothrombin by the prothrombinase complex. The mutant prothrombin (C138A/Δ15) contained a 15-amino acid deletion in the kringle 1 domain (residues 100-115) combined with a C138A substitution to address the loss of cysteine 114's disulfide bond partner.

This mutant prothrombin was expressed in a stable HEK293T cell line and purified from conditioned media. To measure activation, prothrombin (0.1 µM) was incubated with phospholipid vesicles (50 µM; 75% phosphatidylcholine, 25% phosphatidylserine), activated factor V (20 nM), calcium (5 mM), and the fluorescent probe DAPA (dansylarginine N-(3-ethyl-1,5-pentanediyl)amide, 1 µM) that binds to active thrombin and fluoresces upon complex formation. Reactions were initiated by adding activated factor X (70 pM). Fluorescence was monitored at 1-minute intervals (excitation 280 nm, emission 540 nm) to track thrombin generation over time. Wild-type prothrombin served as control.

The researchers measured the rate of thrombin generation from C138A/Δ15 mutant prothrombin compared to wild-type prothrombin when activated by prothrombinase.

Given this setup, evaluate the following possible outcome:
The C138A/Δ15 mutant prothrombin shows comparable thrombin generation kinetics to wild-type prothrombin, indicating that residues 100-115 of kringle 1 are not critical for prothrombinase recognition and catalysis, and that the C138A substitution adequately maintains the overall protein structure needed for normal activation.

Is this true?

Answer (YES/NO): NO